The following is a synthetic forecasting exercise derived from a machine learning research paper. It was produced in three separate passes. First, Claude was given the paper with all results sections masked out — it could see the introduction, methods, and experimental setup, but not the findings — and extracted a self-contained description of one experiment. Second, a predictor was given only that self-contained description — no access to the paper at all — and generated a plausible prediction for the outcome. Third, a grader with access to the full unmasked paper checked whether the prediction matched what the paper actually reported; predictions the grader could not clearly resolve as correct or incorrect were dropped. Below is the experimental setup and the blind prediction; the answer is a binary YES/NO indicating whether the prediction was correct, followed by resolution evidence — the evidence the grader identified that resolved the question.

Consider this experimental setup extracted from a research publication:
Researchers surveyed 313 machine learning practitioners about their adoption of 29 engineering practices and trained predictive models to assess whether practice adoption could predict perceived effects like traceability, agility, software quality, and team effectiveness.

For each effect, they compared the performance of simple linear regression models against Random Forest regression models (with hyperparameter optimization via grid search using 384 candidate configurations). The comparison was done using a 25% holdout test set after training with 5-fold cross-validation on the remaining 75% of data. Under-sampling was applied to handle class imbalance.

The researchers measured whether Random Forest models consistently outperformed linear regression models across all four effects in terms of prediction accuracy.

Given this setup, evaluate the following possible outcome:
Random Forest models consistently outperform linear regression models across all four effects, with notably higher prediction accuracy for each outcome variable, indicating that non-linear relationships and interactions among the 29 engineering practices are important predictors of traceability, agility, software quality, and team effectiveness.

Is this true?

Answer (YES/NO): YES